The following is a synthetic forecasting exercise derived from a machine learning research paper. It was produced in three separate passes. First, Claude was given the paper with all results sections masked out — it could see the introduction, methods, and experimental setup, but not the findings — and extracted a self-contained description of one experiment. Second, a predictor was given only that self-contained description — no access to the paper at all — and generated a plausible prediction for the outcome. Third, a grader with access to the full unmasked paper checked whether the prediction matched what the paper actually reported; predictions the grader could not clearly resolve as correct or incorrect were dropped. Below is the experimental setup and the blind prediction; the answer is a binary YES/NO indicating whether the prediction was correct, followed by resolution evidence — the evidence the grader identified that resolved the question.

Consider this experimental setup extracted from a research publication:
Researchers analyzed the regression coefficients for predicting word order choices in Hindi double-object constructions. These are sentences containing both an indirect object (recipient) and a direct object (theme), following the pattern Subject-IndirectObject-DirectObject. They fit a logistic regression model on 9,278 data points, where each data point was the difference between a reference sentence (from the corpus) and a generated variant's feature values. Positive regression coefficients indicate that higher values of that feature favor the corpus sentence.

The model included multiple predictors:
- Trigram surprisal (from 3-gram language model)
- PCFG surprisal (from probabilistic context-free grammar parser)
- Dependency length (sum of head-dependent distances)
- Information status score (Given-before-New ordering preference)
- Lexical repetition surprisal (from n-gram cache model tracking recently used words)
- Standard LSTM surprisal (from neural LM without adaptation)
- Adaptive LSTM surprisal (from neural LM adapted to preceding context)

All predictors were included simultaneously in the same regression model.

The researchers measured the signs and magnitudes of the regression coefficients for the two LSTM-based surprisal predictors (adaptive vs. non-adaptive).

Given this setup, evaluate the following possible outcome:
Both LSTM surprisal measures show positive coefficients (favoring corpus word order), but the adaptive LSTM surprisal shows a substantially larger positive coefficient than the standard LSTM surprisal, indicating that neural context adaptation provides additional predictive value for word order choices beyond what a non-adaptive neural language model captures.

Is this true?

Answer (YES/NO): NO